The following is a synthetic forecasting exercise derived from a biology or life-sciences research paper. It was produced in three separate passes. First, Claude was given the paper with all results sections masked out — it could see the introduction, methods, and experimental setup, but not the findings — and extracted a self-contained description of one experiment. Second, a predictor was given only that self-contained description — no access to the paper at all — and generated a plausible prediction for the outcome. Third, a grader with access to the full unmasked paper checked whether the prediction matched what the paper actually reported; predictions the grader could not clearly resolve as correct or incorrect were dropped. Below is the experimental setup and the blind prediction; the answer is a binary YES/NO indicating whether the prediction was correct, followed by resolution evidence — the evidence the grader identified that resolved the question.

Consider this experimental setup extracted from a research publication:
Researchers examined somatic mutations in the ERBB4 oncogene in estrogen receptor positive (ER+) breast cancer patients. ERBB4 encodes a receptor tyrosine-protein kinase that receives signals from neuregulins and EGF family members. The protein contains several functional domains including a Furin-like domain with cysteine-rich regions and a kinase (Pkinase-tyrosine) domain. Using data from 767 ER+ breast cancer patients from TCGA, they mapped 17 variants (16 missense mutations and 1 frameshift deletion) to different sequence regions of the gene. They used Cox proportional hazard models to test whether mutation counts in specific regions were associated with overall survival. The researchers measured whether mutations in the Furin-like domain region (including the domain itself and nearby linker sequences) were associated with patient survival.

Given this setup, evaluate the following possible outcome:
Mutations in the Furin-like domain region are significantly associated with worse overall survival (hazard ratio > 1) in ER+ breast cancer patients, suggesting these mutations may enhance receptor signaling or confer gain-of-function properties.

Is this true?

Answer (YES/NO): YES